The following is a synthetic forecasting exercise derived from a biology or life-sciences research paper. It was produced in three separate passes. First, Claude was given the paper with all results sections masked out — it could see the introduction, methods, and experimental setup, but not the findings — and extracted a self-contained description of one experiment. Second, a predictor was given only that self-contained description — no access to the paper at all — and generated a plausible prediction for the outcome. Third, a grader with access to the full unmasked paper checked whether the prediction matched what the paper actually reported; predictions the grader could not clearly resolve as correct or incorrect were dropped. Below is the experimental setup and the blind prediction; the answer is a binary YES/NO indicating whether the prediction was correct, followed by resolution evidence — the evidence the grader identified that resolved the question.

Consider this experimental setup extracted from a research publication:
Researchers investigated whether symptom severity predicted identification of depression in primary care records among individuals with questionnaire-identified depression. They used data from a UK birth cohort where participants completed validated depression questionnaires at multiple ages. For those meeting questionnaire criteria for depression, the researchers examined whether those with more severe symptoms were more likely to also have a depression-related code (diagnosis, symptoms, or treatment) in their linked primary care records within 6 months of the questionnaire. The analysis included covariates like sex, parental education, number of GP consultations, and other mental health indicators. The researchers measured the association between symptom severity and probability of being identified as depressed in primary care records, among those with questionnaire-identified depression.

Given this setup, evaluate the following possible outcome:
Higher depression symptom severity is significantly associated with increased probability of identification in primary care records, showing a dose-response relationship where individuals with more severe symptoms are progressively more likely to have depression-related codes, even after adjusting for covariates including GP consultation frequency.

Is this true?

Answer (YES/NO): NO